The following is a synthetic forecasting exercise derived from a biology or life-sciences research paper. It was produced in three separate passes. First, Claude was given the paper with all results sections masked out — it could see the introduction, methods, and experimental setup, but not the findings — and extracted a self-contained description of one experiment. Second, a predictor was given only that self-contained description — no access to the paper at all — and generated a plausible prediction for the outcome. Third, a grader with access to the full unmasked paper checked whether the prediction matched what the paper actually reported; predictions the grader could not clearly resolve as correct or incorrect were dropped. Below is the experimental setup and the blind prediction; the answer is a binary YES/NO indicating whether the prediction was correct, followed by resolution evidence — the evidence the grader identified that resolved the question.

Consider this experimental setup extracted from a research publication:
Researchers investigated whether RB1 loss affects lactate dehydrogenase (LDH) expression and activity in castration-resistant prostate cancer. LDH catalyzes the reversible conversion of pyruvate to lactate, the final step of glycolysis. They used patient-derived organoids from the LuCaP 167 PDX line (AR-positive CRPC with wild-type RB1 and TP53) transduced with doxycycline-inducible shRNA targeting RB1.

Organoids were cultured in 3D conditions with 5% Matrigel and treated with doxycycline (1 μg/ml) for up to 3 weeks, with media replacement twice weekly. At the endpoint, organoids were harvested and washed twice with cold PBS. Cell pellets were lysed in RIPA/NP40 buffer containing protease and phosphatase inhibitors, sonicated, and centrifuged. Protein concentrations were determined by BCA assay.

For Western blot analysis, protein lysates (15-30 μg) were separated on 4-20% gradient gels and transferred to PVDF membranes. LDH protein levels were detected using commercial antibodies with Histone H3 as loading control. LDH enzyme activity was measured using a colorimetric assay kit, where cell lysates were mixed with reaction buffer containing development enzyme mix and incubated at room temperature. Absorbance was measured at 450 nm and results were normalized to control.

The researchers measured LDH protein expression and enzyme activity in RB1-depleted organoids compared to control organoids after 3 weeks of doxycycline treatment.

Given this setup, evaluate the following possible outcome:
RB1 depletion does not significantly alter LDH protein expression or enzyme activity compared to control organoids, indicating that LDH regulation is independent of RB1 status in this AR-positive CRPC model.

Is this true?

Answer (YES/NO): NO